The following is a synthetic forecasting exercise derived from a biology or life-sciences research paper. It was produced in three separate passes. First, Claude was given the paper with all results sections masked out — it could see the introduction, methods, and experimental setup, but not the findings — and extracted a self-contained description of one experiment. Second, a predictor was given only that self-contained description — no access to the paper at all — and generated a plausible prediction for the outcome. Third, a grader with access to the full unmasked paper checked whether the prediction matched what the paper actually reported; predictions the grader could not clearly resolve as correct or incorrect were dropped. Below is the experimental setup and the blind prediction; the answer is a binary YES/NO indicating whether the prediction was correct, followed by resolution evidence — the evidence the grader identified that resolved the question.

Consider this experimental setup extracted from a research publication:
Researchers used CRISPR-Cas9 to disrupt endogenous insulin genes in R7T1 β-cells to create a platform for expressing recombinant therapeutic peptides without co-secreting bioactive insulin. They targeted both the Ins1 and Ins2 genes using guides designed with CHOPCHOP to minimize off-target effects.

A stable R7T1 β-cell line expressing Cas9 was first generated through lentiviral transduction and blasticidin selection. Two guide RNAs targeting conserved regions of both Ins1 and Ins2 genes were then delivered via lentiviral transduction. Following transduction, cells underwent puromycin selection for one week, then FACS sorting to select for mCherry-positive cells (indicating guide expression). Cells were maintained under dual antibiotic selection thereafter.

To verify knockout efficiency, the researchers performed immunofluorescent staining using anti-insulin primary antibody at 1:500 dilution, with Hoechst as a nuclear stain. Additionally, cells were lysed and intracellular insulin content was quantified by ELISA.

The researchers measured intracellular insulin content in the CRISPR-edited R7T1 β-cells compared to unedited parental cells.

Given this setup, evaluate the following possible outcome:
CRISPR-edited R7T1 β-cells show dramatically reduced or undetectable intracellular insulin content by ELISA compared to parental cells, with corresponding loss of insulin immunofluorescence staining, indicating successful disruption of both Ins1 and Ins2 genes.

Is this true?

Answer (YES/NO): NO